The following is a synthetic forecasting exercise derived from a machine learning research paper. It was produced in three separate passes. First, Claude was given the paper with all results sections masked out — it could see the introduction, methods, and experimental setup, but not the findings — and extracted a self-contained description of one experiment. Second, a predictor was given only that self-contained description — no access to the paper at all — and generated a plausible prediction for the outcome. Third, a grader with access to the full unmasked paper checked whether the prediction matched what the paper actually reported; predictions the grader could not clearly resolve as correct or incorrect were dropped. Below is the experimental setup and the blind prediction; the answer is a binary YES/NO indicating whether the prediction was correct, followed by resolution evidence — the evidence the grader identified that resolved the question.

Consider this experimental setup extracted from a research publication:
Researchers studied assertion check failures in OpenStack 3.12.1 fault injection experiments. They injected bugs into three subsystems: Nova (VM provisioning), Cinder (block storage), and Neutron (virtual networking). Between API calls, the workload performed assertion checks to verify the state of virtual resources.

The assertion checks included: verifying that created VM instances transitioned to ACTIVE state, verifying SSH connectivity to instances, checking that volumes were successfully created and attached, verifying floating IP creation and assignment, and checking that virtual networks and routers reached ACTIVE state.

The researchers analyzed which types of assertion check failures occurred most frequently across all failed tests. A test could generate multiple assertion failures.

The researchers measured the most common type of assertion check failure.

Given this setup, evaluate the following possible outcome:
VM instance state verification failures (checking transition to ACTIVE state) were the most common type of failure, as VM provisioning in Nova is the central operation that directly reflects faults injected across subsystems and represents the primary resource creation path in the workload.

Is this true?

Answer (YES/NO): YES